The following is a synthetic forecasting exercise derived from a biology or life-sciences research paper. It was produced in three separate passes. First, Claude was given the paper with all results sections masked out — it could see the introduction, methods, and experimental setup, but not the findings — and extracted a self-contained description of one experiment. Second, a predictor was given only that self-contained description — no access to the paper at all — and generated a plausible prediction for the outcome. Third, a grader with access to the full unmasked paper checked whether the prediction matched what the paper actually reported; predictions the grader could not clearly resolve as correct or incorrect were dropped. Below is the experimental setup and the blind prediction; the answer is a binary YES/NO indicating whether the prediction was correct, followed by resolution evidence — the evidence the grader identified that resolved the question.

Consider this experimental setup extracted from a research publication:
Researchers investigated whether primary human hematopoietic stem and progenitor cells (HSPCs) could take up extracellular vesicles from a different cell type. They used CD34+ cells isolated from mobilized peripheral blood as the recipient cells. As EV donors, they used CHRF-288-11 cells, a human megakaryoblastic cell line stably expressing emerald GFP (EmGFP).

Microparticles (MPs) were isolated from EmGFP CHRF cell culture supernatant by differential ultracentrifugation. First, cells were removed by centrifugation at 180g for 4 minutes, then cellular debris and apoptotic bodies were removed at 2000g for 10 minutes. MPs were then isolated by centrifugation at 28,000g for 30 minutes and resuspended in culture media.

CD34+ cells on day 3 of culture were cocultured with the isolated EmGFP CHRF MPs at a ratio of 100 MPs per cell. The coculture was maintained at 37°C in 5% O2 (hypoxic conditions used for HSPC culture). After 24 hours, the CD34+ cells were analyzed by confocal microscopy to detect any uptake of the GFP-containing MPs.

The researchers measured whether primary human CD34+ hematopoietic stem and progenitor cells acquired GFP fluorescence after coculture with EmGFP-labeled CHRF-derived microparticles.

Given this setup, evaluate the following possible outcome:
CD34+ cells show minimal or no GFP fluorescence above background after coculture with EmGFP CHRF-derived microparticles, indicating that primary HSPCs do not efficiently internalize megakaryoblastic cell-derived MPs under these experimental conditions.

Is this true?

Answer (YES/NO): NO